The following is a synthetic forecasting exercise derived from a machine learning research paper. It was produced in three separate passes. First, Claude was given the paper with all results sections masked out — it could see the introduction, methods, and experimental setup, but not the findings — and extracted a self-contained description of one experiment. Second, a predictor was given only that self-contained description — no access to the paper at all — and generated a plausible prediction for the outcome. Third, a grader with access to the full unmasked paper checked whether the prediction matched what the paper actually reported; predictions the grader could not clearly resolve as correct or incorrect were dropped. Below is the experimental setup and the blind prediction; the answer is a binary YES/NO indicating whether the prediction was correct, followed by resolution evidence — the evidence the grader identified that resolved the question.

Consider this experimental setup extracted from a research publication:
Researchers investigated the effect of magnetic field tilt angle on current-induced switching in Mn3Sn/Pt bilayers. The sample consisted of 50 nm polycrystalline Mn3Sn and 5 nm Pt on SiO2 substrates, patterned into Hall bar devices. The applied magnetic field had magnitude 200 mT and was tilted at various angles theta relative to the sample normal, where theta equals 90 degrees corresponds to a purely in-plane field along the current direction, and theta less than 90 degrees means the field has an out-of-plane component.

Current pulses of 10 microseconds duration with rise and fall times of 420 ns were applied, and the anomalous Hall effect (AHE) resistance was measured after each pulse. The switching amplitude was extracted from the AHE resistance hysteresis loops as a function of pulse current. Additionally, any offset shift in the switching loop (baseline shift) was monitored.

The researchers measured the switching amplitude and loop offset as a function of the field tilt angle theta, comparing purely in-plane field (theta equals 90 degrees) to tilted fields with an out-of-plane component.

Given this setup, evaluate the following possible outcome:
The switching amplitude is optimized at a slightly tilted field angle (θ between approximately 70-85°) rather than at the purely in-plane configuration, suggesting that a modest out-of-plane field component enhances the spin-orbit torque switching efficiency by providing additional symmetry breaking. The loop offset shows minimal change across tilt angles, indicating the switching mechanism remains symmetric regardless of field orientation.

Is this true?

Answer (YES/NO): NO